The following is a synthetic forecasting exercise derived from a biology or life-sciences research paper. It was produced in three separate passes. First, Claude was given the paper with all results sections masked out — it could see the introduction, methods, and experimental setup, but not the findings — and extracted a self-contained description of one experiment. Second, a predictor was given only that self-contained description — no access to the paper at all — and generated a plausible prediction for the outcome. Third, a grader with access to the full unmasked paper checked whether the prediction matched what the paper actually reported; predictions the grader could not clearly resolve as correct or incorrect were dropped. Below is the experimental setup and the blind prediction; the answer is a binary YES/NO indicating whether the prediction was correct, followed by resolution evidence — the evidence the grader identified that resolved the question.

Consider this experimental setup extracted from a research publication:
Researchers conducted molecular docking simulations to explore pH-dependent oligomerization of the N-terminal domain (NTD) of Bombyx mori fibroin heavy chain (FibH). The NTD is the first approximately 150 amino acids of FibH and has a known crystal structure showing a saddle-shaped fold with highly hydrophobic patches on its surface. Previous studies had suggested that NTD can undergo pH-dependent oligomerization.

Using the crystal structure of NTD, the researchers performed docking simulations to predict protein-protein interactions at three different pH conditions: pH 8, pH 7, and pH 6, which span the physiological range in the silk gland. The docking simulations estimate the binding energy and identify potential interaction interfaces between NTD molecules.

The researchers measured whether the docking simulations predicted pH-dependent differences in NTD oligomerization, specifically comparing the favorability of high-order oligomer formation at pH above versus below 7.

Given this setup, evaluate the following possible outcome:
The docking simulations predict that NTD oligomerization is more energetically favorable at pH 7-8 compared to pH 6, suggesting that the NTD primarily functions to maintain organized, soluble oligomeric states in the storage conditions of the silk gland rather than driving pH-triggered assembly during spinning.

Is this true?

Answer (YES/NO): NO